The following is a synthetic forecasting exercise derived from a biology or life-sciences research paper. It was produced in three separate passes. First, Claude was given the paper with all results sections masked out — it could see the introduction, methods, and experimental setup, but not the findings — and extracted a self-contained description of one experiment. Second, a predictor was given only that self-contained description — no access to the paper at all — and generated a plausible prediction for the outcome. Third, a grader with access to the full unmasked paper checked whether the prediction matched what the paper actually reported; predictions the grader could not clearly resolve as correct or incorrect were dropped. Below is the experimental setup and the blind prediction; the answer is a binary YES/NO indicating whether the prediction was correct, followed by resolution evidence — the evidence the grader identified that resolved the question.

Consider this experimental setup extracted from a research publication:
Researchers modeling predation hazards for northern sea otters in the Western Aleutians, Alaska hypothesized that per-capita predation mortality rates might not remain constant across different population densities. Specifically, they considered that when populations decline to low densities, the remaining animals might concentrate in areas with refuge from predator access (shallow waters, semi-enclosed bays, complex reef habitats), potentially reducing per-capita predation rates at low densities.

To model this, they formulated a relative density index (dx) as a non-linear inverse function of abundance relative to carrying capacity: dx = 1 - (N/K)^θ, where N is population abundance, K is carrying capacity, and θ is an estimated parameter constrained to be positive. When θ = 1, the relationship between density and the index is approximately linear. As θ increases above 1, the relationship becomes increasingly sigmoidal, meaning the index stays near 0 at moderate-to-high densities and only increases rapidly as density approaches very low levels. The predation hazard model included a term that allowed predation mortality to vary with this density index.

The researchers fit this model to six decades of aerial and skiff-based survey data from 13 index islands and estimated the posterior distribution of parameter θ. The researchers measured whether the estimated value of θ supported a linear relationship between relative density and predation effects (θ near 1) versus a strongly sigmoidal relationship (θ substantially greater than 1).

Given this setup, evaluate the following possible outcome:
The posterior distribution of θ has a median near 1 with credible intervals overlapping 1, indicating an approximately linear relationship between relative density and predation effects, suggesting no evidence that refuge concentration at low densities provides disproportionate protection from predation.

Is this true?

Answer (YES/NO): NO